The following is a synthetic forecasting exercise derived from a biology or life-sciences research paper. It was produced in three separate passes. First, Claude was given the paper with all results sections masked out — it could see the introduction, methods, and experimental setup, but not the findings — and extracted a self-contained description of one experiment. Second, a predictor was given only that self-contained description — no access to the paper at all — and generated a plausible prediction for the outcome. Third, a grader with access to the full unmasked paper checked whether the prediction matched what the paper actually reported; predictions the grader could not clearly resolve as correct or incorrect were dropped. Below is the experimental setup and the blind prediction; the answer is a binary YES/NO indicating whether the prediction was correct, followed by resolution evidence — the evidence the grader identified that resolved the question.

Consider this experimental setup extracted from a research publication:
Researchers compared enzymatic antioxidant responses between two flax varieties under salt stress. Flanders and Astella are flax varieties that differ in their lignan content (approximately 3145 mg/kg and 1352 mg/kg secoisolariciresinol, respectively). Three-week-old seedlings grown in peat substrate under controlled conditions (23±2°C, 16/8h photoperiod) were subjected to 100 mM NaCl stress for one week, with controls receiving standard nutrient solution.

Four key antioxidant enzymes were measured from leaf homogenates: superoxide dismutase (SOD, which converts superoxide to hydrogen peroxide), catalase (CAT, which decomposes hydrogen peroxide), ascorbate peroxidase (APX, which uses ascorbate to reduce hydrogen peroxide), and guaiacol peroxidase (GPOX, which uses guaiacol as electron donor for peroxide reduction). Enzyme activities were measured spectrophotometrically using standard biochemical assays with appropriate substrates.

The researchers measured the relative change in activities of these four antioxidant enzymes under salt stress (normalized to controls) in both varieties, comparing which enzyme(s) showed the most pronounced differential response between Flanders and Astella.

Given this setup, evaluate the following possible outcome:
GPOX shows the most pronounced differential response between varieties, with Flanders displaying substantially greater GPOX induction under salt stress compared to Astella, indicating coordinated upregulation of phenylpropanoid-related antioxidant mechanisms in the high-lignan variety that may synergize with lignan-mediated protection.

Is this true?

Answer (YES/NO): NO